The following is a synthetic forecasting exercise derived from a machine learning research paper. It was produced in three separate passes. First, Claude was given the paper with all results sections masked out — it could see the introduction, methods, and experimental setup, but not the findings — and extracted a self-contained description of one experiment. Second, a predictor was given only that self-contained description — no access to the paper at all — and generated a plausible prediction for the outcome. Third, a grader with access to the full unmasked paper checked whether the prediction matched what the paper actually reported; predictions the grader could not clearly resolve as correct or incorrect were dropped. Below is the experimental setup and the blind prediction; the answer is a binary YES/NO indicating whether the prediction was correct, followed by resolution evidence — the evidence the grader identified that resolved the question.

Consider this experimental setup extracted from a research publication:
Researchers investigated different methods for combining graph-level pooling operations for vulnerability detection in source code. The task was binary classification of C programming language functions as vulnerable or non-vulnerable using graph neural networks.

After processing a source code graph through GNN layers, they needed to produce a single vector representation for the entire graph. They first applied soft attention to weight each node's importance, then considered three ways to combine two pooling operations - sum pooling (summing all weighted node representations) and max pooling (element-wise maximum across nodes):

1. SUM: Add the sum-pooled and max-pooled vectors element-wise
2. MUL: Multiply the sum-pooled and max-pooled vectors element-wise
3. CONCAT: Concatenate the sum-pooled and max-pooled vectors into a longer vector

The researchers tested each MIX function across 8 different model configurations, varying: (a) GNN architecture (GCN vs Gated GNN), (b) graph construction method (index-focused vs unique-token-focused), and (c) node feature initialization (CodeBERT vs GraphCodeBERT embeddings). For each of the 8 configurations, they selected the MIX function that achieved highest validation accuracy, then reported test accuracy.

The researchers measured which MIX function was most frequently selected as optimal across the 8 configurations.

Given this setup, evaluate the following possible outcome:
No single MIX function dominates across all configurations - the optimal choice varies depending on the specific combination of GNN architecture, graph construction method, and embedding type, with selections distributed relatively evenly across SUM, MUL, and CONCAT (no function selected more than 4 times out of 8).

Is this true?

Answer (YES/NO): NO